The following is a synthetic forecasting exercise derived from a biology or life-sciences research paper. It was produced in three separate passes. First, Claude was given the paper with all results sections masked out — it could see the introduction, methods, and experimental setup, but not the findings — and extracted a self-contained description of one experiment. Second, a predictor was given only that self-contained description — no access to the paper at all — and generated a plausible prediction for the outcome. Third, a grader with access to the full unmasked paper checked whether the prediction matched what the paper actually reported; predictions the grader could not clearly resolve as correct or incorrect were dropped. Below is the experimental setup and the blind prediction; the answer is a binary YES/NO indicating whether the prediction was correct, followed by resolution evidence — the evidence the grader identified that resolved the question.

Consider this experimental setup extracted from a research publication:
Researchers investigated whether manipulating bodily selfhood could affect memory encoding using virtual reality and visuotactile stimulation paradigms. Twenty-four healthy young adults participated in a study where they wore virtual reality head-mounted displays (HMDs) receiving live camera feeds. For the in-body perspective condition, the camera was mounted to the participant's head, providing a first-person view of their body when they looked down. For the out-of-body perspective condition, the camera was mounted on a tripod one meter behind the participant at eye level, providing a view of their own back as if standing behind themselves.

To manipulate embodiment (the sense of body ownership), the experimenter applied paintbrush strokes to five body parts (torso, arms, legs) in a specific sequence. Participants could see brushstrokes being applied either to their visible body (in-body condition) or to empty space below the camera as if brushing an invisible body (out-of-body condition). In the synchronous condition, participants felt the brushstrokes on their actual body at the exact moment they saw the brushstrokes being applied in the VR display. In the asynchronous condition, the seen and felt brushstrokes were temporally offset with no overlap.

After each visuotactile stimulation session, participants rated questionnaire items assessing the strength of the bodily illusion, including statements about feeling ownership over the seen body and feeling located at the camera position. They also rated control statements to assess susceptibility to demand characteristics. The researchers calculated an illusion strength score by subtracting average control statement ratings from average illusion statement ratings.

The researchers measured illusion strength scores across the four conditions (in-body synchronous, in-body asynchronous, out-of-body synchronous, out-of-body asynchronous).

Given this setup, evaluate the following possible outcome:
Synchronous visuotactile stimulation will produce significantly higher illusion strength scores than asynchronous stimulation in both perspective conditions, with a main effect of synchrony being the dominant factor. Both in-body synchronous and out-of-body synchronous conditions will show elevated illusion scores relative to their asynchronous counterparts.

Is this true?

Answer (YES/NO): NO